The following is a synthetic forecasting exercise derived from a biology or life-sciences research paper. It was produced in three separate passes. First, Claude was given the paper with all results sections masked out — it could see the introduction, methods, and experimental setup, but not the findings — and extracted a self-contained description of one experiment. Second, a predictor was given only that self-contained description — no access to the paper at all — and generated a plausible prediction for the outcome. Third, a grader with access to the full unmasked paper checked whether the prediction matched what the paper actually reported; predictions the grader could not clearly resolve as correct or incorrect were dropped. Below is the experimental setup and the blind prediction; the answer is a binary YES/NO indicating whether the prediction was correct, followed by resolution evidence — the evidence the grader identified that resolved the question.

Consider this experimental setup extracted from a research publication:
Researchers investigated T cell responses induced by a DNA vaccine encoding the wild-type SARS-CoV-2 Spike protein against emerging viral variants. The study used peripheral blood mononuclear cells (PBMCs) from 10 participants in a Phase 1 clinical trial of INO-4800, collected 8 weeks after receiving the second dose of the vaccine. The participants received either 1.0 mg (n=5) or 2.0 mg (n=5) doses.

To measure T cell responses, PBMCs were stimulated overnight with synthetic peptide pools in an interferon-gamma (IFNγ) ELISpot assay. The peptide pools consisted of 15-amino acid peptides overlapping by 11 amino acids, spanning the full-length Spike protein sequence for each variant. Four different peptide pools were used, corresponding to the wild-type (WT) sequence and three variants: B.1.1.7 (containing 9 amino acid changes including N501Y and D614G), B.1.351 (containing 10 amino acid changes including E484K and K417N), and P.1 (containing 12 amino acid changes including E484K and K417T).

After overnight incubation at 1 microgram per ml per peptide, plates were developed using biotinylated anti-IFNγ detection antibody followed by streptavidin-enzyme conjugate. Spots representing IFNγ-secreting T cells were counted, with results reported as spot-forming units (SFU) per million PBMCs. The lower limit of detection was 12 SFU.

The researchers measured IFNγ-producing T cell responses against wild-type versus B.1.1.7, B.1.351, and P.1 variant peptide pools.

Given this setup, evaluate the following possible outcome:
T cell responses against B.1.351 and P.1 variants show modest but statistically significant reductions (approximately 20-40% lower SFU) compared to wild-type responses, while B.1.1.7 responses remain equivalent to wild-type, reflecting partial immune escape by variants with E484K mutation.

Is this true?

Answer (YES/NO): NO